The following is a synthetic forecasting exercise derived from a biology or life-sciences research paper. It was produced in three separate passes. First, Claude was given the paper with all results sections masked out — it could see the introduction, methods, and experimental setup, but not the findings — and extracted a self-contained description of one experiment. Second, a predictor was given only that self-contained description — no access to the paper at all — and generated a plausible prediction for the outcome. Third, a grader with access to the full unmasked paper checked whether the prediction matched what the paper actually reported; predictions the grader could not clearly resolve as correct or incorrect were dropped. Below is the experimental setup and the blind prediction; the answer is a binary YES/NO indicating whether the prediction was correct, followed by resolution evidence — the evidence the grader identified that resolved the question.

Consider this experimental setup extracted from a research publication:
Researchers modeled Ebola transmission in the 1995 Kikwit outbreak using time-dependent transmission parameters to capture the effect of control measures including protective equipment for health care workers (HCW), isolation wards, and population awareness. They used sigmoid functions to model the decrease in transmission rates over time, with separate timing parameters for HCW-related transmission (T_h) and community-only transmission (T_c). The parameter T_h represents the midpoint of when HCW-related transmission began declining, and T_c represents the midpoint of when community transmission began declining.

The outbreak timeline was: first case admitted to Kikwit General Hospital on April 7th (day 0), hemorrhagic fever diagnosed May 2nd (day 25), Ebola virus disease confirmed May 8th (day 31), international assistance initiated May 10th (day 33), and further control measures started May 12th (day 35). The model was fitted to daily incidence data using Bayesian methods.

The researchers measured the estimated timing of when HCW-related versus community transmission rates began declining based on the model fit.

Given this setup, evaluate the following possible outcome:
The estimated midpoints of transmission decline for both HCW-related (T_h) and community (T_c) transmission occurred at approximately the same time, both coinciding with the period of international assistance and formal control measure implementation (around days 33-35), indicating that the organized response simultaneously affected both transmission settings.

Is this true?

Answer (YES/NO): NO